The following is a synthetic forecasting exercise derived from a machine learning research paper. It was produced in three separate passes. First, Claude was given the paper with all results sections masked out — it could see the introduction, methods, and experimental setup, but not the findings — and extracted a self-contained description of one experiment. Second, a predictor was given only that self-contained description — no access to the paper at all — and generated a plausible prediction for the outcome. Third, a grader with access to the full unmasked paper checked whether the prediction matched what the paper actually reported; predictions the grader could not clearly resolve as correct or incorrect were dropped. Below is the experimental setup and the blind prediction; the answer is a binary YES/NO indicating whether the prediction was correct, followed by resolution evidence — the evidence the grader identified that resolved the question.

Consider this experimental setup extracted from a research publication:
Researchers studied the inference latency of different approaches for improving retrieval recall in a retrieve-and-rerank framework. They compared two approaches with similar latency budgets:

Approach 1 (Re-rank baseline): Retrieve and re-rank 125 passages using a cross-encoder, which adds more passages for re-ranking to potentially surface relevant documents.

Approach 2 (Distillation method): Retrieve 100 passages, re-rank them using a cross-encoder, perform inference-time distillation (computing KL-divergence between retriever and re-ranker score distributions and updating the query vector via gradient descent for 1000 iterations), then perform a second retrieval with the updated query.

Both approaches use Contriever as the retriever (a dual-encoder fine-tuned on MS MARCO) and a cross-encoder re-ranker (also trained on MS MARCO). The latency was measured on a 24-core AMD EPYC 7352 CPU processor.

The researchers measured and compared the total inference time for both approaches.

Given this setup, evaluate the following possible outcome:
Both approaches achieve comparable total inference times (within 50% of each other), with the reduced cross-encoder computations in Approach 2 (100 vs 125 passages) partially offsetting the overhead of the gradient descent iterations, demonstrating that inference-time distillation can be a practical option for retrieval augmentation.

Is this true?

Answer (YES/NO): YES